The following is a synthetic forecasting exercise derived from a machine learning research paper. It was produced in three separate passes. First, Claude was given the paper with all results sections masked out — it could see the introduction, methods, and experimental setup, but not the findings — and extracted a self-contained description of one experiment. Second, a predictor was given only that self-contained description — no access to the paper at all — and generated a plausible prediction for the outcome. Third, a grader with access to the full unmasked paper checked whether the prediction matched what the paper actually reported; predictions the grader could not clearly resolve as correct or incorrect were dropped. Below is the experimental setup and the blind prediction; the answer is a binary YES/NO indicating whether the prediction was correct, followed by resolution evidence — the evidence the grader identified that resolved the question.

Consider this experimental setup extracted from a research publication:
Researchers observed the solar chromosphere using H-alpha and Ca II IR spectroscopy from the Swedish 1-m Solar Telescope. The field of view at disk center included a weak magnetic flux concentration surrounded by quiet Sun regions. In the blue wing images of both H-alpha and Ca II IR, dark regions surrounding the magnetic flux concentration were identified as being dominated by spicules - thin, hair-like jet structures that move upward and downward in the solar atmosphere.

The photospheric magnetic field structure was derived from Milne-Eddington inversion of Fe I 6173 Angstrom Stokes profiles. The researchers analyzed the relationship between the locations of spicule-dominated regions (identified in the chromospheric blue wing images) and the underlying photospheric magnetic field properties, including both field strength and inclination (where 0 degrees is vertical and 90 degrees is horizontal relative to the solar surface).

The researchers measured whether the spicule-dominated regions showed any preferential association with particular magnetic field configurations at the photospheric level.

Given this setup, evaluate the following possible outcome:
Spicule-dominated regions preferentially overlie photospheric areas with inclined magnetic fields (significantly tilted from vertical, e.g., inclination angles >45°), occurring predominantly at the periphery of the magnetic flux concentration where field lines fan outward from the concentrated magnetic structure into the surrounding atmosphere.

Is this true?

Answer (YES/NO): YES